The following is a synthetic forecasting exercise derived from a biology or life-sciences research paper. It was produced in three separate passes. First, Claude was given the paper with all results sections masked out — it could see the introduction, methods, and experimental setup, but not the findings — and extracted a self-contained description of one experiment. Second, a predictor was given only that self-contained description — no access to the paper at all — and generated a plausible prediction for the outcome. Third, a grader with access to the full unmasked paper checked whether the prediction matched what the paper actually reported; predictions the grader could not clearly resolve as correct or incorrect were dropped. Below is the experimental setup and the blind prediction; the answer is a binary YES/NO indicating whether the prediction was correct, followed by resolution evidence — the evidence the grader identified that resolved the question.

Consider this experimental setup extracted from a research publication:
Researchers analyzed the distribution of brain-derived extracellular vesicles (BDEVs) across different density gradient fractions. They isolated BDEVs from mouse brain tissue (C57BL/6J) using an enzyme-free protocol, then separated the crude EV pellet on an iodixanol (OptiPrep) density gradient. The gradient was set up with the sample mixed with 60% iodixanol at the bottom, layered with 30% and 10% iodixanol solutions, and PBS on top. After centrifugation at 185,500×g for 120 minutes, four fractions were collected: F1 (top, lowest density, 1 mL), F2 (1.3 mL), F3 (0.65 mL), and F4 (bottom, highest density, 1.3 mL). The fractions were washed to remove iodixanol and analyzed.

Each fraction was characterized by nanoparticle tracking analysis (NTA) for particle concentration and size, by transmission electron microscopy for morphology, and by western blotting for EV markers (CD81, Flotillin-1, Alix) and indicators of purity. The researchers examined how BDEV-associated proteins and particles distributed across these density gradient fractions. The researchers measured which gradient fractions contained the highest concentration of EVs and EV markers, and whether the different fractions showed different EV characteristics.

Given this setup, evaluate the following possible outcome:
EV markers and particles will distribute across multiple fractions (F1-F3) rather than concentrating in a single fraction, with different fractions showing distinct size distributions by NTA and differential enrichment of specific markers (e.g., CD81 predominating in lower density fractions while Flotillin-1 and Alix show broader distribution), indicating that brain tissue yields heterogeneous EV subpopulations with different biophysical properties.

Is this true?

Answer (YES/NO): NO